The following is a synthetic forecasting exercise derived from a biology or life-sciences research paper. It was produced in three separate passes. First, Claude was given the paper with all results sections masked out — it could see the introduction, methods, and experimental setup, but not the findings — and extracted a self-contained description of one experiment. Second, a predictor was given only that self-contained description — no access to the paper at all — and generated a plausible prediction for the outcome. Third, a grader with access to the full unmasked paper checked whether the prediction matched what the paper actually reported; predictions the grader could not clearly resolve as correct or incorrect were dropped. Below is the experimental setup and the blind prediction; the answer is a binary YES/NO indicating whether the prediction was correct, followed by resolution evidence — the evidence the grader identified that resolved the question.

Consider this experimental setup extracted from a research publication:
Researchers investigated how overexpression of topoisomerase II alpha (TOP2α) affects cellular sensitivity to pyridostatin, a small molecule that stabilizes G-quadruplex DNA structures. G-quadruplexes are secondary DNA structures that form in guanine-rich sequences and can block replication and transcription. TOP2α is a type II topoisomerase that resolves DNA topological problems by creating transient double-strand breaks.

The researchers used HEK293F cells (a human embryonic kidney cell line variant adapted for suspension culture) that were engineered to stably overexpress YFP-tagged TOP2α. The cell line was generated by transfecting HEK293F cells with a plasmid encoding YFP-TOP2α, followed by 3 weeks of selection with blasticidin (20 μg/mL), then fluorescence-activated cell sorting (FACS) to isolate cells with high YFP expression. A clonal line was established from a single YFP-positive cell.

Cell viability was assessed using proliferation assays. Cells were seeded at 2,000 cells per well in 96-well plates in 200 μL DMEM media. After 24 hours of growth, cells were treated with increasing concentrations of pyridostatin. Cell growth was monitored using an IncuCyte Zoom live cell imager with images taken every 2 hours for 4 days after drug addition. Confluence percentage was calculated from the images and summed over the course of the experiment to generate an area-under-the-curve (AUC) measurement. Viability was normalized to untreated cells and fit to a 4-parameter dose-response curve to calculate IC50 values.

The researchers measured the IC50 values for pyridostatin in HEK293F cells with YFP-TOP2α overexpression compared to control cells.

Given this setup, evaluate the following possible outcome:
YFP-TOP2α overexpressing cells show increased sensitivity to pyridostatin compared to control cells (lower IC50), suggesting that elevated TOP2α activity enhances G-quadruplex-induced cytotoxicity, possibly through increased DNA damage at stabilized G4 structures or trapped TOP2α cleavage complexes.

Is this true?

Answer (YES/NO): YES